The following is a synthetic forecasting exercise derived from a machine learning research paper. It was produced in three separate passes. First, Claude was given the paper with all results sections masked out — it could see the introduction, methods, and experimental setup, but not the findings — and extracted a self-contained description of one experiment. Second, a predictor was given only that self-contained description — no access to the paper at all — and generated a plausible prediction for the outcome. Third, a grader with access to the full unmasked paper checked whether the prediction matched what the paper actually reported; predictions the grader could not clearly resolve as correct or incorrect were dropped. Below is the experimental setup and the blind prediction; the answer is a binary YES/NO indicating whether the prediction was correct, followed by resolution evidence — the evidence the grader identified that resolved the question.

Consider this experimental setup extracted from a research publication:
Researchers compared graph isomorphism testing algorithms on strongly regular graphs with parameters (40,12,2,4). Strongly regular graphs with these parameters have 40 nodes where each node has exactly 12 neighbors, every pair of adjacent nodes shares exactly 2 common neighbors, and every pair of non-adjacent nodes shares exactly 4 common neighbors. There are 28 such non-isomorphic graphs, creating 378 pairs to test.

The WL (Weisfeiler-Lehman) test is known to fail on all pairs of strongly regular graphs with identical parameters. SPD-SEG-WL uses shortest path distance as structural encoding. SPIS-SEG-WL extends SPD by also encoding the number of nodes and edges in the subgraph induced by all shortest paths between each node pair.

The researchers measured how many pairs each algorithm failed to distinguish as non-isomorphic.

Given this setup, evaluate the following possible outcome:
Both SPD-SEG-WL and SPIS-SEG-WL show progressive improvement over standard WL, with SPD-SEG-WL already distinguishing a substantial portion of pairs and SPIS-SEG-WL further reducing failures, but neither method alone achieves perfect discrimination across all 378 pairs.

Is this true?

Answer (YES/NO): NO